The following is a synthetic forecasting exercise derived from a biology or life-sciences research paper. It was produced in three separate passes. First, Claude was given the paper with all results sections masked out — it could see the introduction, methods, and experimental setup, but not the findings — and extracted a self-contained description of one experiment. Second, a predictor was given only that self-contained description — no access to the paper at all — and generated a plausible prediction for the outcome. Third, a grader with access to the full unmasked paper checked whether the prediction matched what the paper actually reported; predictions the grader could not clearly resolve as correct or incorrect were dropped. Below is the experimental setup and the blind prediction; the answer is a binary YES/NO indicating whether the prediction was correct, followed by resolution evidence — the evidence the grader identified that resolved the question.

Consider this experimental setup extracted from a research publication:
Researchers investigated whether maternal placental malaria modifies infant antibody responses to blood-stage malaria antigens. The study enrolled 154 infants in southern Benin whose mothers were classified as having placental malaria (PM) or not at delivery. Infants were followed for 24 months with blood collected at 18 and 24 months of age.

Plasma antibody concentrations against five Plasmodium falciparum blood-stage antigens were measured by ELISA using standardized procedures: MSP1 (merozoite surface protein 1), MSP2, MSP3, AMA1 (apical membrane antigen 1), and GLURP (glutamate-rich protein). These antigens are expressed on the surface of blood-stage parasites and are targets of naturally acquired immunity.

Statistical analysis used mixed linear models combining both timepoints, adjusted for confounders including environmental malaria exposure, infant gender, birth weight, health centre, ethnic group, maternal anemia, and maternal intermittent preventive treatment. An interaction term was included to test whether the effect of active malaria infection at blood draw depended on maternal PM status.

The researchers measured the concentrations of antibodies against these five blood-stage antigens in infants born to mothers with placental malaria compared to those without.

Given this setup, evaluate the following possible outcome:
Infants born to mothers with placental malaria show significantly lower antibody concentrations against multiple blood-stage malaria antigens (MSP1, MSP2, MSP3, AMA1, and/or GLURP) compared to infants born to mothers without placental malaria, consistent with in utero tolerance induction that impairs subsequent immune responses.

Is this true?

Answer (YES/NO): NO